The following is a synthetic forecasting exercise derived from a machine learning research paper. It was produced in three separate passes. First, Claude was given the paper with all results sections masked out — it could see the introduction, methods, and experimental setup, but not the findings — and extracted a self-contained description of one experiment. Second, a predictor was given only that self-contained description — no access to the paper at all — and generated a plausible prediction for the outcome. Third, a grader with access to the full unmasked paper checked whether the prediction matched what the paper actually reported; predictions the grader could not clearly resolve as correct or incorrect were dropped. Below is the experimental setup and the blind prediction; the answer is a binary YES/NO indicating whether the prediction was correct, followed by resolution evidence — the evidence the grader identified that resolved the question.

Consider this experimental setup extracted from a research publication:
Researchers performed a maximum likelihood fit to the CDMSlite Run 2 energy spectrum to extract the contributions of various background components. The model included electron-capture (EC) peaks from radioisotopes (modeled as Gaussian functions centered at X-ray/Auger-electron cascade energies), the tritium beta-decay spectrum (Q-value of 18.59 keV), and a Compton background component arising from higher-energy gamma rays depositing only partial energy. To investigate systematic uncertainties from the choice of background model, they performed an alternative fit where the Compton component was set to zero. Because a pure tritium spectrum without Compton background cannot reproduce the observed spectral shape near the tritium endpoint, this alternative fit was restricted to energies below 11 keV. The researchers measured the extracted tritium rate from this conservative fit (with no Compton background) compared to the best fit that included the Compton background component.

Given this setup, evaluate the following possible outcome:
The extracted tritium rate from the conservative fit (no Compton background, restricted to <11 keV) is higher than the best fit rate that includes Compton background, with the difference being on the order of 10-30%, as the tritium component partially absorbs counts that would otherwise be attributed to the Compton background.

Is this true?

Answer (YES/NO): YES